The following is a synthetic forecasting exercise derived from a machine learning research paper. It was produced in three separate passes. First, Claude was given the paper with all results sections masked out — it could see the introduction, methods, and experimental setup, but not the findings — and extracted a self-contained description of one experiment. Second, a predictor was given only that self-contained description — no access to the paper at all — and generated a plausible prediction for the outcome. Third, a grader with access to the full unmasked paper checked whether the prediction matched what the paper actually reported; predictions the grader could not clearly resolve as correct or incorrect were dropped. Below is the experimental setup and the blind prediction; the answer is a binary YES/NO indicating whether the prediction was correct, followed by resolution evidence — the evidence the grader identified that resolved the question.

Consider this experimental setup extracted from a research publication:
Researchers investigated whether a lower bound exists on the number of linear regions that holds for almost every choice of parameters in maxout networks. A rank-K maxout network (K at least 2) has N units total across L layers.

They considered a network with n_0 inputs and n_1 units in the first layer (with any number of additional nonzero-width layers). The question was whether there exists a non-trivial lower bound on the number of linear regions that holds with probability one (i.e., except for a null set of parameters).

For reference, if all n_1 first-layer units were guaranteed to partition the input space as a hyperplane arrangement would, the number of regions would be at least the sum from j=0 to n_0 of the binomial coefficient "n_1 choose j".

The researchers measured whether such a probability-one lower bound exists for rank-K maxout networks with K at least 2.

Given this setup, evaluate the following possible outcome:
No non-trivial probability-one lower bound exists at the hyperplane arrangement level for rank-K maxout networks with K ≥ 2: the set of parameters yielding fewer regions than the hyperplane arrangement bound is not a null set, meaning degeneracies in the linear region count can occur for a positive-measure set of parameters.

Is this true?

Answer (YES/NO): NO